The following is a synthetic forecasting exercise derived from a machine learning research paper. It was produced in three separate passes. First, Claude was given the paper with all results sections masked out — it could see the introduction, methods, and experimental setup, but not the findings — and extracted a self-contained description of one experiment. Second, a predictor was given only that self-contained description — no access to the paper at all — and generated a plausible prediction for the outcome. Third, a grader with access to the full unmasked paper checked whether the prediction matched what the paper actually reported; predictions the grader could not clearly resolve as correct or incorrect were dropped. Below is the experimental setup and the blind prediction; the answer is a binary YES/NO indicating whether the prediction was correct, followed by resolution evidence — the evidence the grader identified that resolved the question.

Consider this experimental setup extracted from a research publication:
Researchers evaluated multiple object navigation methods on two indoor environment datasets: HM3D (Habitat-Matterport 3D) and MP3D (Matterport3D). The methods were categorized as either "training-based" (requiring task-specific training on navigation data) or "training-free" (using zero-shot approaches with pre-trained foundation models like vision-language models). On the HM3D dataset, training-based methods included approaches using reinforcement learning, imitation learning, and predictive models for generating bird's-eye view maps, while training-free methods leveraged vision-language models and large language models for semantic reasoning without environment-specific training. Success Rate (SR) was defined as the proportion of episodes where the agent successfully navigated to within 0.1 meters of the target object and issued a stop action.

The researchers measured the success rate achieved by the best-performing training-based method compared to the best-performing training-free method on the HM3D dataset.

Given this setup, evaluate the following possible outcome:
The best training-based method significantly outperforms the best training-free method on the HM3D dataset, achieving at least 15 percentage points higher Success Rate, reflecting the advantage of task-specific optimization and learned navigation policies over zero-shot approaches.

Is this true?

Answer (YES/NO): NO